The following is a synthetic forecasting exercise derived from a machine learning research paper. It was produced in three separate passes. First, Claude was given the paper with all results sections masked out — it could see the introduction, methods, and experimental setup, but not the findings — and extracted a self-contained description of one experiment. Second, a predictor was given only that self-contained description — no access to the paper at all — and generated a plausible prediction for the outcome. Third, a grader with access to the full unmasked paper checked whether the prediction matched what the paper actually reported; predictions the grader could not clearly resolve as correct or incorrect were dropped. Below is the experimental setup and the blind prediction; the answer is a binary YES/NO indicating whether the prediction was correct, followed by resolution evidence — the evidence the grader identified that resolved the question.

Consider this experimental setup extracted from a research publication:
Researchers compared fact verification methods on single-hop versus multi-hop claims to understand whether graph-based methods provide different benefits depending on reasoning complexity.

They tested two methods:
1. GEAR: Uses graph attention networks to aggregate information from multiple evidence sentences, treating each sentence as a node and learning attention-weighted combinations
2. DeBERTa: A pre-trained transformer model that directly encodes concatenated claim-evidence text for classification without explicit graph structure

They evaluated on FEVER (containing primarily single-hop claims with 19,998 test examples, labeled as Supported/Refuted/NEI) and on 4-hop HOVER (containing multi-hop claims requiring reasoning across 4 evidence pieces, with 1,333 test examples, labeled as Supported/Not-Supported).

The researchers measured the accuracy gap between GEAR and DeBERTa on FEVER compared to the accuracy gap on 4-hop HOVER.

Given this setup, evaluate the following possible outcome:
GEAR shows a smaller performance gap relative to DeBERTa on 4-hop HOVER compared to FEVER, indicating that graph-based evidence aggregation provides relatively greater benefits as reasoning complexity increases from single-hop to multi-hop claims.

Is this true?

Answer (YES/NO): NO